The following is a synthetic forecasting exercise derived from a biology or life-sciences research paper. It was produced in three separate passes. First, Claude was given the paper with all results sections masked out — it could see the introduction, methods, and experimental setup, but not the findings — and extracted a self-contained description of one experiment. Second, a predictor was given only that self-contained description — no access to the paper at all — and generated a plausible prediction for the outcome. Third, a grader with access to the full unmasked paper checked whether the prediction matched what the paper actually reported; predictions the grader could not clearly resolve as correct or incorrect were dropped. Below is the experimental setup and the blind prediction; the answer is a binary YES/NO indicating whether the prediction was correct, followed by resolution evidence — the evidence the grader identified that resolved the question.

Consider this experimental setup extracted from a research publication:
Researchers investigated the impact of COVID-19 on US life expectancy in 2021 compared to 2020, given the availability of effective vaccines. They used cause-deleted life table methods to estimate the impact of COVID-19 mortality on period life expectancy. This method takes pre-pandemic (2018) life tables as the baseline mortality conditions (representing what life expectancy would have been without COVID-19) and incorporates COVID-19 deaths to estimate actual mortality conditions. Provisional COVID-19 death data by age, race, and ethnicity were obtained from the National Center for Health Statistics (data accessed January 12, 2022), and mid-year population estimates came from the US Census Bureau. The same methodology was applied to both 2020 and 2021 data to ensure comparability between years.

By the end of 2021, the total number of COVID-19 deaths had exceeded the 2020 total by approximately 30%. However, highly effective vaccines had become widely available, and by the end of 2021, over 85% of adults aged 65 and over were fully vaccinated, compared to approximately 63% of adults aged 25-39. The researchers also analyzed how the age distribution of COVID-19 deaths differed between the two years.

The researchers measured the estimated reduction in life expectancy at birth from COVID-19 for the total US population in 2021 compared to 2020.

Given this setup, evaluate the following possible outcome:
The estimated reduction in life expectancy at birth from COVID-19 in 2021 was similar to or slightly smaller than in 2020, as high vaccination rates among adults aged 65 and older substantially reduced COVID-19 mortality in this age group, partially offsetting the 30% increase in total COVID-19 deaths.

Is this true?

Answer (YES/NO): NO